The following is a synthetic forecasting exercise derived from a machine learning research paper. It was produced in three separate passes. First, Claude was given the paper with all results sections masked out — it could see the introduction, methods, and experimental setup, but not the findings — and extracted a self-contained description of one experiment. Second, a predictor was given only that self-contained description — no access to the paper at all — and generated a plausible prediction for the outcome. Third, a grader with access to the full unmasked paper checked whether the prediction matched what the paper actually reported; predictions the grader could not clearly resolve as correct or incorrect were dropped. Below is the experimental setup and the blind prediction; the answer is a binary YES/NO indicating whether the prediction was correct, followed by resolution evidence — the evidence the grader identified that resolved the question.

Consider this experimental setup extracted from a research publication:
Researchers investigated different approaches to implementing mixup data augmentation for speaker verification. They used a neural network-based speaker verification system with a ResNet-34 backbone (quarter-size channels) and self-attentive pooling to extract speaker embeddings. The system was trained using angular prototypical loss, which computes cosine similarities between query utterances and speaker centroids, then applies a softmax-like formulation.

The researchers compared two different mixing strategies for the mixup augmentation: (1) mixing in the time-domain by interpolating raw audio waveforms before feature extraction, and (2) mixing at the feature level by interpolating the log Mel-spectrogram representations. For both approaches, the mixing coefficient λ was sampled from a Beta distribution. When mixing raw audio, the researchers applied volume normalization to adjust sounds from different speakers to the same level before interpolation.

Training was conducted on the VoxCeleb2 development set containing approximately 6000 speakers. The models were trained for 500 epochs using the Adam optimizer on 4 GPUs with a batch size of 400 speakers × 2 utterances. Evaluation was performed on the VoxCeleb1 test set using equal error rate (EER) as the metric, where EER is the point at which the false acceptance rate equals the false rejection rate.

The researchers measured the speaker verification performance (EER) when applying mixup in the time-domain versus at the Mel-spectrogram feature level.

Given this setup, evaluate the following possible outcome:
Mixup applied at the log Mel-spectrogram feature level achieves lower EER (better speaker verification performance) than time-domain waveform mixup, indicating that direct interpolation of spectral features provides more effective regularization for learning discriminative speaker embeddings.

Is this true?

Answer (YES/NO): NO